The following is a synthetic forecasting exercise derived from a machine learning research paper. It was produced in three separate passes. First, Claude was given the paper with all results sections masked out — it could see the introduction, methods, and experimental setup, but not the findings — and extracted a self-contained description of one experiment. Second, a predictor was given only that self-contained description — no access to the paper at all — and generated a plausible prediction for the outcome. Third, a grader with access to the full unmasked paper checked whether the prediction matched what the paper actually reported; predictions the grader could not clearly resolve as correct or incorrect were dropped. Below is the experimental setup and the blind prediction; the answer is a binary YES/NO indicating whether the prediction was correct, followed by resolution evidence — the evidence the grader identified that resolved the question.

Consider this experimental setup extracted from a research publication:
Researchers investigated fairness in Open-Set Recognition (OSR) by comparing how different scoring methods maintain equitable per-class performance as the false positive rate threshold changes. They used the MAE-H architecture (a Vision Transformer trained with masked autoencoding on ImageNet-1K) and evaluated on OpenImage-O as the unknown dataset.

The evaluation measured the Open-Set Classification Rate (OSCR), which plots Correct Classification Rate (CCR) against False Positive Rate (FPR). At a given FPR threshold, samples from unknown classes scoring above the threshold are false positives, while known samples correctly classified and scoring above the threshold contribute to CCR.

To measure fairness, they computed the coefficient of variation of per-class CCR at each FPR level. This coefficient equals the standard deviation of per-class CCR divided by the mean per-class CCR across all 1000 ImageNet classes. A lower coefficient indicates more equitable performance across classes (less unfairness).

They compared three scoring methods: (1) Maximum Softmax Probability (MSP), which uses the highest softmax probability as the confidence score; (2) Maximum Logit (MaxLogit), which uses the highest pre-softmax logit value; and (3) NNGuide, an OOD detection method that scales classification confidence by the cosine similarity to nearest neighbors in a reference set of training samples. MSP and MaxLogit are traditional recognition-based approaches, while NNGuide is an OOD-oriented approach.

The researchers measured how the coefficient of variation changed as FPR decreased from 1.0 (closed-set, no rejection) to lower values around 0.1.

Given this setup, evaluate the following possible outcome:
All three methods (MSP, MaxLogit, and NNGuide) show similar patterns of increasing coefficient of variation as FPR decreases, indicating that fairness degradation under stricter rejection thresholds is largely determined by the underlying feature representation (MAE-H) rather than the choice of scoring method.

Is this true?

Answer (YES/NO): NO